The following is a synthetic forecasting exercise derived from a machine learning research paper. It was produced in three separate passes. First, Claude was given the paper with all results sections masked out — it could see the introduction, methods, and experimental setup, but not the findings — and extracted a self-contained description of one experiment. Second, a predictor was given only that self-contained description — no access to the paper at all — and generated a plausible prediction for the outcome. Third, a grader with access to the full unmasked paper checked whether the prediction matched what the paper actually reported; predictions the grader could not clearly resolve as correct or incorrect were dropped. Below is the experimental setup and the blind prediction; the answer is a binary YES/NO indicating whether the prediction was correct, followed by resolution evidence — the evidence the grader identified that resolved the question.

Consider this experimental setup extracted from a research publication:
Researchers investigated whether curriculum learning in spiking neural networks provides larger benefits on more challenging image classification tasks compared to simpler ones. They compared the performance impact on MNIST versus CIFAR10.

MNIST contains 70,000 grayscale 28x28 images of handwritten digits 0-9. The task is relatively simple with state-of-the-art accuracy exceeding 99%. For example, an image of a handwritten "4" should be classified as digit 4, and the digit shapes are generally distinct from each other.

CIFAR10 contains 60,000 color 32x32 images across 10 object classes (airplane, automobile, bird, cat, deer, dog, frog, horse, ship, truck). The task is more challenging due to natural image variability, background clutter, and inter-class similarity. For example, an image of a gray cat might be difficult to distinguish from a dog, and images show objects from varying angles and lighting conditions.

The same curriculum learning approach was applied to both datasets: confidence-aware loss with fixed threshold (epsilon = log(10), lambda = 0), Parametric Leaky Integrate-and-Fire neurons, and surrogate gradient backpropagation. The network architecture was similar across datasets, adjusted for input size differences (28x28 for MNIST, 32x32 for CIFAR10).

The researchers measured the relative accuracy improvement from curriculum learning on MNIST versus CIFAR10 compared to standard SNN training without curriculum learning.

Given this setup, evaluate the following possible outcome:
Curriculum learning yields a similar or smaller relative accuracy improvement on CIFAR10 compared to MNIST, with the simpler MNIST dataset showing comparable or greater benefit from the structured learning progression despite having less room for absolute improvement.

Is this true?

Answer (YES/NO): NO